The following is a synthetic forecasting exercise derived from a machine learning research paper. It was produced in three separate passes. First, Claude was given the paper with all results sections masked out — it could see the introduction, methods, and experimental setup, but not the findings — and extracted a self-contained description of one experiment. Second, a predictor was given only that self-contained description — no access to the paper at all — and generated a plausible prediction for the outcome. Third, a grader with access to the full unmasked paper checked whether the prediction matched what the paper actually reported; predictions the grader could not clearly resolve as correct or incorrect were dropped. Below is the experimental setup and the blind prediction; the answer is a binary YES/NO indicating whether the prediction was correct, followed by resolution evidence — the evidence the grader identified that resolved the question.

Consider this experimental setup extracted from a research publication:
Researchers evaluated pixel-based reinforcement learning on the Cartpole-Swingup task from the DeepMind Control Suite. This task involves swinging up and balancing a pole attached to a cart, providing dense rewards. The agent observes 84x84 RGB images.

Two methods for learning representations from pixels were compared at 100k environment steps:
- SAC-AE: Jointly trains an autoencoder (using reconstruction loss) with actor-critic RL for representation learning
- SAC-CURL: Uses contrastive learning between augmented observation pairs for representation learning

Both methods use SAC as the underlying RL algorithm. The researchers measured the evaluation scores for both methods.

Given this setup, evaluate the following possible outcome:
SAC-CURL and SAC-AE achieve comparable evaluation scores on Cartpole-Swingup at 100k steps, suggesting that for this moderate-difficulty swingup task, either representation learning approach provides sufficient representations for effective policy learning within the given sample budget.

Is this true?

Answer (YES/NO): NO